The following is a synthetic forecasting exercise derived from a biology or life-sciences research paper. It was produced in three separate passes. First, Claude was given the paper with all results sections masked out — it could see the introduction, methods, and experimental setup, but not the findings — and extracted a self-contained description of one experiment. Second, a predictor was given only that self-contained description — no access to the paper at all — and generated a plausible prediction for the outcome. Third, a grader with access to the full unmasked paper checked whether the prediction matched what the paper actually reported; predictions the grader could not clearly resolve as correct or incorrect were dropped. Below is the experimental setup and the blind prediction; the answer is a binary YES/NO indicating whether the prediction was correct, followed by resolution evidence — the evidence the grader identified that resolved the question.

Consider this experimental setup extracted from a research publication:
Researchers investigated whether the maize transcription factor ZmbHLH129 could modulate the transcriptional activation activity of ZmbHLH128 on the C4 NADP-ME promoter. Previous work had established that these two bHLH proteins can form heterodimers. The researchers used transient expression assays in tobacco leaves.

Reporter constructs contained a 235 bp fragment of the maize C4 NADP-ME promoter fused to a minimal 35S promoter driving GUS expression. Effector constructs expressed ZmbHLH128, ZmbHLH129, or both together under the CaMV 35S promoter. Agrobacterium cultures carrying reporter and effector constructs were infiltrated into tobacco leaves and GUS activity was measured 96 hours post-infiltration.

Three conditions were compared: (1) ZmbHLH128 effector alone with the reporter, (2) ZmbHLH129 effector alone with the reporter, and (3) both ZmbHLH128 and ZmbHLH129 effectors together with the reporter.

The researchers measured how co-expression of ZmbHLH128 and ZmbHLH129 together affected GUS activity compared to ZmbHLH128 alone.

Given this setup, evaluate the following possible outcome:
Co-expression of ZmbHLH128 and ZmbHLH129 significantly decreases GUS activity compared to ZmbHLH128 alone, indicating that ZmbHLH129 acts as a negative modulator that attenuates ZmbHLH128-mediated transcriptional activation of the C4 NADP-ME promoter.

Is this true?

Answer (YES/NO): YES